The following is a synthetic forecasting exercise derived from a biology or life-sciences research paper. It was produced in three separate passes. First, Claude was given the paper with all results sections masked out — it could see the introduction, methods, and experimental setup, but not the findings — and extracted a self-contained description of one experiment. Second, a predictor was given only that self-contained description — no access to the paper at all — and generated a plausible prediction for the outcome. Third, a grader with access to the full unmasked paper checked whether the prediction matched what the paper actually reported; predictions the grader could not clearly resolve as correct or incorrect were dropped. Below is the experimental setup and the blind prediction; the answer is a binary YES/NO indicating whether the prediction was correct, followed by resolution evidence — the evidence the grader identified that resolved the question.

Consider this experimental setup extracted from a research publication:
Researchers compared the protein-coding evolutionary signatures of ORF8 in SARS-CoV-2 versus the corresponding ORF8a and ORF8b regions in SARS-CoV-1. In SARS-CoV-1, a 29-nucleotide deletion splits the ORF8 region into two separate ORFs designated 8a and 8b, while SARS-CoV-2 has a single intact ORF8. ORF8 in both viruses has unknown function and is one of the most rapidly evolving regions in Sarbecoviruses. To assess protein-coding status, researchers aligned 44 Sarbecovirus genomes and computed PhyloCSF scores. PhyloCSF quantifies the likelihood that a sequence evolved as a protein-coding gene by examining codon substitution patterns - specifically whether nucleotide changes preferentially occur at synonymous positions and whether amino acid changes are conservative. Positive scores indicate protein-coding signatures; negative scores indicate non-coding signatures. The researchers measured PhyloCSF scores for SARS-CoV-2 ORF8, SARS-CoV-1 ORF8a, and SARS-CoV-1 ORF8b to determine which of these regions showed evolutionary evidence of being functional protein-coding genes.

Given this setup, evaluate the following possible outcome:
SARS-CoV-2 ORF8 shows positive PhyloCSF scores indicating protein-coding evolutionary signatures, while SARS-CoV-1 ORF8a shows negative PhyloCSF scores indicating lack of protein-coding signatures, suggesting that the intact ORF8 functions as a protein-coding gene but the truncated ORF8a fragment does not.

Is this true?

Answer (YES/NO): NO